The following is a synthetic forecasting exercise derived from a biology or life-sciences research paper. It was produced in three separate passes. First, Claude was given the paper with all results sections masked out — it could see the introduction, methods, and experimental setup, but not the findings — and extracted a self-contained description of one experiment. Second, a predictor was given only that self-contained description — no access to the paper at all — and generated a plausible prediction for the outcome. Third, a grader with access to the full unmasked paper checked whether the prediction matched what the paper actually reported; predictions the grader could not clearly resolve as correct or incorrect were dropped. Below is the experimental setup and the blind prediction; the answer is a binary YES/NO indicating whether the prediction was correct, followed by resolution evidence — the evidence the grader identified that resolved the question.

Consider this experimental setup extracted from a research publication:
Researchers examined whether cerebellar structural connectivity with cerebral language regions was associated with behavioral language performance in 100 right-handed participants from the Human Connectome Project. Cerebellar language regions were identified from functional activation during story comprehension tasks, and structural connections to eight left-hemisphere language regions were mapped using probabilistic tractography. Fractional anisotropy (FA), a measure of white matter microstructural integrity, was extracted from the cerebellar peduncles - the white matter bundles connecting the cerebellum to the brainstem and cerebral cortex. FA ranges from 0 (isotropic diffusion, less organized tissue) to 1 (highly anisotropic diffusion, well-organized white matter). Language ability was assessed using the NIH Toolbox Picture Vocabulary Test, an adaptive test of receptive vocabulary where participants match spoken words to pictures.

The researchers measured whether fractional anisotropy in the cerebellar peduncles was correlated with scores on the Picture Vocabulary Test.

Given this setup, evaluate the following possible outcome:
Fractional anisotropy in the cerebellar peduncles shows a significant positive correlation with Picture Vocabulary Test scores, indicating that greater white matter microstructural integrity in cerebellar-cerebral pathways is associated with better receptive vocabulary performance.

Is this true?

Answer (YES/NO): NO